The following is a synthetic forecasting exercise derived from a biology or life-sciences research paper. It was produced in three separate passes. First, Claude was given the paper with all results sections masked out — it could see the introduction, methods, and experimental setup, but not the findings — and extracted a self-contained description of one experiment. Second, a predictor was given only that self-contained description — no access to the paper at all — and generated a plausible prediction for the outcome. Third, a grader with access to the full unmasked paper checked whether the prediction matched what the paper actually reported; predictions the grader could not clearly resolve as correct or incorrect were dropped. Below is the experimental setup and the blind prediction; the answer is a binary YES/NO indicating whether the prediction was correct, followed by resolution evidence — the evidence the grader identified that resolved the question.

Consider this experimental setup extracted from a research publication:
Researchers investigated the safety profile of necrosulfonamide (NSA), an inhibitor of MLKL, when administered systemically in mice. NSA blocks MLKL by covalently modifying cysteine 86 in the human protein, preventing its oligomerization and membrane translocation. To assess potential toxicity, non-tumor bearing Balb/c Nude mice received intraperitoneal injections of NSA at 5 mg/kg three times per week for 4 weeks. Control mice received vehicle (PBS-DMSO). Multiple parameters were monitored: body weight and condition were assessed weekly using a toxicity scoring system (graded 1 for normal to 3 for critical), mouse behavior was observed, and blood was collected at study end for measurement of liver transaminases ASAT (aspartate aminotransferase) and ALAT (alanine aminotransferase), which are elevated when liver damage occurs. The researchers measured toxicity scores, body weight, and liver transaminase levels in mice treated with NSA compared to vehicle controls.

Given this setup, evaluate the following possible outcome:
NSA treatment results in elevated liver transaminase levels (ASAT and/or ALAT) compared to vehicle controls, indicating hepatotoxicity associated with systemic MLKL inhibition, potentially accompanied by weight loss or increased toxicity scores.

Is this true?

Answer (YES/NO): NO